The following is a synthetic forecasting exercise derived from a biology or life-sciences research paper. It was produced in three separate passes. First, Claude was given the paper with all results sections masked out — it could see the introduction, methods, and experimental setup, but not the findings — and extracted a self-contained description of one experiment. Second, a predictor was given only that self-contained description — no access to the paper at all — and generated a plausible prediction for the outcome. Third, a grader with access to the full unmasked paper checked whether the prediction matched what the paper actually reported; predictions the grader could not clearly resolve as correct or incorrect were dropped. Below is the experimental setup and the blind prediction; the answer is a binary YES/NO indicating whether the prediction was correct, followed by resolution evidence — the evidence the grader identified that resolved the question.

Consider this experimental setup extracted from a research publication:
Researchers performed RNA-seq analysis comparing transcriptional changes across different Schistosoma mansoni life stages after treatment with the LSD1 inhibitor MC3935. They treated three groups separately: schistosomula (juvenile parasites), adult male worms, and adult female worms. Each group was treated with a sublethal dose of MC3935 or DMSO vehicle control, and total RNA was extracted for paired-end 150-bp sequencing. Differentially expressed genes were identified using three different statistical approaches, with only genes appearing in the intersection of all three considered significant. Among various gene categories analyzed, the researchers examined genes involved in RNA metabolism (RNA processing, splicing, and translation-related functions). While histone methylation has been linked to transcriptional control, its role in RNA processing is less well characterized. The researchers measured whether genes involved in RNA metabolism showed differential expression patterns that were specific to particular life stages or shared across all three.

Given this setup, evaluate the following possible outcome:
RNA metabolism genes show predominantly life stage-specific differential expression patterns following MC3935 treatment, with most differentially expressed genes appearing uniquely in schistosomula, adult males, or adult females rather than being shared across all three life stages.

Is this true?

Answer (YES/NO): YES